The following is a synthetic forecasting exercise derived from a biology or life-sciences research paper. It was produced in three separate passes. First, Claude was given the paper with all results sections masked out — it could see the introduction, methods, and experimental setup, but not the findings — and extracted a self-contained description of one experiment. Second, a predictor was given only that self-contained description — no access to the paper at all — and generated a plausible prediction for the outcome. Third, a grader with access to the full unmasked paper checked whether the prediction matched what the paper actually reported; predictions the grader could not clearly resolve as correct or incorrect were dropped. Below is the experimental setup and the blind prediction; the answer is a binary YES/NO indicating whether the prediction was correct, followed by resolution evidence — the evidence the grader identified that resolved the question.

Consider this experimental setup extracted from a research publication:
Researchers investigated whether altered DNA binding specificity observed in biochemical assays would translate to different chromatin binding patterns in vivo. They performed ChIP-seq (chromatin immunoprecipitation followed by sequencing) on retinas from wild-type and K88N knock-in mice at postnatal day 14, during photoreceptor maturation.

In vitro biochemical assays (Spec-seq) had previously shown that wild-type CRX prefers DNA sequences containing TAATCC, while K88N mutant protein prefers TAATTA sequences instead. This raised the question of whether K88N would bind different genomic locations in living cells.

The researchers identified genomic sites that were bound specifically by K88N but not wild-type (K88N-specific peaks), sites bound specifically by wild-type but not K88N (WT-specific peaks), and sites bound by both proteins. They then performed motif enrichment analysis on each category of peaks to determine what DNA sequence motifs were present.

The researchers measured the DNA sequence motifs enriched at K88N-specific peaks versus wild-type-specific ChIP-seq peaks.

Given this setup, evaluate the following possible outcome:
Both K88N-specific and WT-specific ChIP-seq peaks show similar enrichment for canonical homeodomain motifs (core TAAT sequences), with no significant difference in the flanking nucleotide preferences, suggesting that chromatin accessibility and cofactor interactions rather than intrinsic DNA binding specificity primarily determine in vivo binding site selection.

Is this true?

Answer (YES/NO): NO